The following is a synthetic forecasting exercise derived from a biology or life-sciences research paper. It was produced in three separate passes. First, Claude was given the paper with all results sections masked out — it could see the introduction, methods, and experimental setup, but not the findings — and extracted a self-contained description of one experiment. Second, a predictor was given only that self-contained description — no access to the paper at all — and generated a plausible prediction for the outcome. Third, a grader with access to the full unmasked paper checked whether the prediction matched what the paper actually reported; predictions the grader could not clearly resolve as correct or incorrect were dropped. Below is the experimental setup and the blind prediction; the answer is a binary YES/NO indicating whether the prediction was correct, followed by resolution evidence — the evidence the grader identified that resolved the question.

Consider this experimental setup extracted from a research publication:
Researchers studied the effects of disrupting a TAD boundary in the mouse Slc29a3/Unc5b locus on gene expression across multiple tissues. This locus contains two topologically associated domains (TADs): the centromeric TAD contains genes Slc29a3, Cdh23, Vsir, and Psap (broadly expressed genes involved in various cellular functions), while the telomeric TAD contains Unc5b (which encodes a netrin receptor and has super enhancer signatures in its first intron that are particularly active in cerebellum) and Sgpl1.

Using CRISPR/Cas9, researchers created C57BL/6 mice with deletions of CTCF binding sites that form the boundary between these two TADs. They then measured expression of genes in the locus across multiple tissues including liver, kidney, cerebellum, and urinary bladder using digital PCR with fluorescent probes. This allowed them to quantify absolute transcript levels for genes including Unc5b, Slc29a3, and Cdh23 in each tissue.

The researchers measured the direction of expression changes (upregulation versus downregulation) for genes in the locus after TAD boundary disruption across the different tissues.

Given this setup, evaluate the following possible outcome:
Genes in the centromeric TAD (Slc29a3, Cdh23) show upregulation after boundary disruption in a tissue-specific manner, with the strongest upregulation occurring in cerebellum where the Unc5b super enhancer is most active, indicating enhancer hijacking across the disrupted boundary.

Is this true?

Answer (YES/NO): NO